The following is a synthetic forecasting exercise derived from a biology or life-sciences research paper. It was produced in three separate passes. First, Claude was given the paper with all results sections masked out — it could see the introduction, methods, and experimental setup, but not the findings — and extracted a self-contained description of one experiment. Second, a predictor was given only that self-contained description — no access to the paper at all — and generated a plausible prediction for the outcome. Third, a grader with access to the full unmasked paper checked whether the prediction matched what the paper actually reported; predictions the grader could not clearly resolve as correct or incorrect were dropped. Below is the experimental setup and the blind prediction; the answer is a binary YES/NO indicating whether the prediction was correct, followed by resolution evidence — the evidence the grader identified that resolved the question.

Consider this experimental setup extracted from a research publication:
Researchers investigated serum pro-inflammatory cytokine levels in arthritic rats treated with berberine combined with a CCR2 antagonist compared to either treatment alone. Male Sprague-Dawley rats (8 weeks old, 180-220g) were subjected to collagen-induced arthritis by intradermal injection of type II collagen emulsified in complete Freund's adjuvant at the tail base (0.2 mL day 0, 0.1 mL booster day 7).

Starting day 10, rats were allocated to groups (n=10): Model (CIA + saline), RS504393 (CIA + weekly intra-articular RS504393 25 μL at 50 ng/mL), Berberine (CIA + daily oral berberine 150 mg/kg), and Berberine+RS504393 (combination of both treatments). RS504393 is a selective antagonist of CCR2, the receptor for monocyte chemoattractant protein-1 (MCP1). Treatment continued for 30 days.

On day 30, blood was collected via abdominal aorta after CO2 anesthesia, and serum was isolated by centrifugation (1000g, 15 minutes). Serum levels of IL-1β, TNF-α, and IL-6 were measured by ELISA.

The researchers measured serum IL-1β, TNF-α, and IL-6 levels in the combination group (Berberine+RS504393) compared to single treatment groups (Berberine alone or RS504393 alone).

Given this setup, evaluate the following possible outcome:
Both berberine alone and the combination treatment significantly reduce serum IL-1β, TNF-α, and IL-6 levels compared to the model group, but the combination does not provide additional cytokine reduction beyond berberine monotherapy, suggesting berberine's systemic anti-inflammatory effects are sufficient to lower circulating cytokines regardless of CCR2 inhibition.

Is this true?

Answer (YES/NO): YES